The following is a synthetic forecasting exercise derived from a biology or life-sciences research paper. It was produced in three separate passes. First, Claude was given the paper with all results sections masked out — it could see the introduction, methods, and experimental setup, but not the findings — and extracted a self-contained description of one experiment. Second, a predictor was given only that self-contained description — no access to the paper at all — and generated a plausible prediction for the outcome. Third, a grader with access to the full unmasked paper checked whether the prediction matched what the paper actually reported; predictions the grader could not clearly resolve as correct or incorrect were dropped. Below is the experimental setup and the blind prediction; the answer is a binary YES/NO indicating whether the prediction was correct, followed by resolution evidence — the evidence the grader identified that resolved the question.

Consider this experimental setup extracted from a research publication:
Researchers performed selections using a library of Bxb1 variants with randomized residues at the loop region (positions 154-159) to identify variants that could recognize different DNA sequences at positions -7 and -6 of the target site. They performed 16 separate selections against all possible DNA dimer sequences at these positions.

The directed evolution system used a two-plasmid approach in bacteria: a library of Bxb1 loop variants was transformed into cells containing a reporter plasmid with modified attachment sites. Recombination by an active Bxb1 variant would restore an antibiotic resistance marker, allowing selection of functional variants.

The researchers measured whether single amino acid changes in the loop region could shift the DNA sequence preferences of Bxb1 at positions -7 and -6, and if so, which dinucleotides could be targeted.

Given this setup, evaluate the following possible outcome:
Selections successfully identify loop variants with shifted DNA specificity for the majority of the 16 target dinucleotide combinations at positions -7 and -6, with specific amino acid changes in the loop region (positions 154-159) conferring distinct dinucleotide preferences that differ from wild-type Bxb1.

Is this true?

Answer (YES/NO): NO